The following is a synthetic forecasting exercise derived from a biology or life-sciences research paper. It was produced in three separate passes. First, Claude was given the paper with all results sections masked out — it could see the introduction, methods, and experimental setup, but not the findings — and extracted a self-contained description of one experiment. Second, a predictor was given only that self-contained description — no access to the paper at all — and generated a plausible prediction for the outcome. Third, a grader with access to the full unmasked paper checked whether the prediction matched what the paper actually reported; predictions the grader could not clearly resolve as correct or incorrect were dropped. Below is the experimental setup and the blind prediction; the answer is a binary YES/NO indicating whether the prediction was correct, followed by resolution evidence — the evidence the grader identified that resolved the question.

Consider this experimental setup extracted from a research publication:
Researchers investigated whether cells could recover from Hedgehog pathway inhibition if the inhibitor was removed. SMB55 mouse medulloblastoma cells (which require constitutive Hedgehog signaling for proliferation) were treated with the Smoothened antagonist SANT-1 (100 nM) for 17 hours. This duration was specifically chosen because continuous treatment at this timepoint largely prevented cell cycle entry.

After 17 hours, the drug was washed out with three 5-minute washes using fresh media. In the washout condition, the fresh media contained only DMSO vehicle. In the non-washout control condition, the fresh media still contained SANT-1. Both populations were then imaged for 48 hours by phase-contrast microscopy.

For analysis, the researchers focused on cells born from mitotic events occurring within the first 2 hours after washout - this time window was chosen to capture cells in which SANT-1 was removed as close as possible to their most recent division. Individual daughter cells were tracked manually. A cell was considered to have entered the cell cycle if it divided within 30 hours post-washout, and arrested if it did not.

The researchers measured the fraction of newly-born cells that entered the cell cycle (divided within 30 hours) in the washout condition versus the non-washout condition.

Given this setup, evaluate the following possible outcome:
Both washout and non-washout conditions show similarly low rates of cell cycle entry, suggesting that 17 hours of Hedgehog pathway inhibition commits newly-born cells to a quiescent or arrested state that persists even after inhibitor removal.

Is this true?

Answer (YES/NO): NO